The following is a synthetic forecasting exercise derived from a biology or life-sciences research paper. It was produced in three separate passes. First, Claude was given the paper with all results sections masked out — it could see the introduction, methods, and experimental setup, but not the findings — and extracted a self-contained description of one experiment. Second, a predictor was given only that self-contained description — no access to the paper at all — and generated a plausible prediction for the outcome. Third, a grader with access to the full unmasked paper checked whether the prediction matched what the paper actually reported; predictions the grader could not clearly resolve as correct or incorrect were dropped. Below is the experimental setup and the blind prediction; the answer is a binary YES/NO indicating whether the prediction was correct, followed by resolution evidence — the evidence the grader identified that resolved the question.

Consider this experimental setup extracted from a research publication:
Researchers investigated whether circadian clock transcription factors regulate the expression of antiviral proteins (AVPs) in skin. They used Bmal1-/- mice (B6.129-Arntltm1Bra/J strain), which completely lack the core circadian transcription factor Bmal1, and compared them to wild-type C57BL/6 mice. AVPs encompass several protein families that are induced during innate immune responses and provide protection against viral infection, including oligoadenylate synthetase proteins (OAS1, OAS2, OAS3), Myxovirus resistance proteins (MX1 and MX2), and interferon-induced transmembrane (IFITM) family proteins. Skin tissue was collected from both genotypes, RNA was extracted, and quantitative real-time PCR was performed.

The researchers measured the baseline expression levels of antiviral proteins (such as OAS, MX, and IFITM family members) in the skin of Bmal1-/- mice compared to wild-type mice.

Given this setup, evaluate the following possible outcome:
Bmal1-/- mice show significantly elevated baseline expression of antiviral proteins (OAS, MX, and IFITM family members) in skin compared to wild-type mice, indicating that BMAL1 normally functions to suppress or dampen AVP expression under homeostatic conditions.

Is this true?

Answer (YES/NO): NO